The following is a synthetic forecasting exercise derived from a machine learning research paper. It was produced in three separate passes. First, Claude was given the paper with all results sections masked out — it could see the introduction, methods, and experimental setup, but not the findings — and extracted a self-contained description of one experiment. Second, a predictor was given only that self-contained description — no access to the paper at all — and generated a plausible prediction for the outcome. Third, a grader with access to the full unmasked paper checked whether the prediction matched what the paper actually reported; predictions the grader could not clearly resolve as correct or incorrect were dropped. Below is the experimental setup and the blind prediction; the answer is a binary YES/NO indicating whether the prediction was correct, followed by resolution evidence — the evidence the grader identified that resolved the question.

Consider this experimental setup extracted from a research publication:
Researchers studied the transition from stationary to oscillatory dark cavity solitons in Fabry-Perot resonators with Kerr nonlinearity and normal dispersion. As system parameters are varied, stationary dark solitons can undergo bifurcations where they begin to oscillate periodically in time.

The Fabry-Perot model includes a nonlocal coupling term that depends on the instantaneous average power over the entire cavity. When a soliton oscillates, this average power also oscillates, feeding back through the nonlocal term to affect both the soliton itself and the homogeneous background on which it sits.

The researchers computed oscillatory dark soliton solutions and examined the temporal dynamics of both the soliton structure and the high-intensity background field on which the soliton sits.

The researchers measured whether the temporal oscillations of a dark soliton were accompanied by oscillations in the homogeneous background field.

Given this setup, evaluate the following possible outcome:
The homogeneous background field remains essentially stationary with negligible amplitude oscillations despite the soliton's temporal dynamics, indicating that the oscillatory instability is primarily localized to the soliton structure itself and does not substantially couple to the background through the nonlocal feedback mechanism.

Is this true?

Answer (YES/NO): NO